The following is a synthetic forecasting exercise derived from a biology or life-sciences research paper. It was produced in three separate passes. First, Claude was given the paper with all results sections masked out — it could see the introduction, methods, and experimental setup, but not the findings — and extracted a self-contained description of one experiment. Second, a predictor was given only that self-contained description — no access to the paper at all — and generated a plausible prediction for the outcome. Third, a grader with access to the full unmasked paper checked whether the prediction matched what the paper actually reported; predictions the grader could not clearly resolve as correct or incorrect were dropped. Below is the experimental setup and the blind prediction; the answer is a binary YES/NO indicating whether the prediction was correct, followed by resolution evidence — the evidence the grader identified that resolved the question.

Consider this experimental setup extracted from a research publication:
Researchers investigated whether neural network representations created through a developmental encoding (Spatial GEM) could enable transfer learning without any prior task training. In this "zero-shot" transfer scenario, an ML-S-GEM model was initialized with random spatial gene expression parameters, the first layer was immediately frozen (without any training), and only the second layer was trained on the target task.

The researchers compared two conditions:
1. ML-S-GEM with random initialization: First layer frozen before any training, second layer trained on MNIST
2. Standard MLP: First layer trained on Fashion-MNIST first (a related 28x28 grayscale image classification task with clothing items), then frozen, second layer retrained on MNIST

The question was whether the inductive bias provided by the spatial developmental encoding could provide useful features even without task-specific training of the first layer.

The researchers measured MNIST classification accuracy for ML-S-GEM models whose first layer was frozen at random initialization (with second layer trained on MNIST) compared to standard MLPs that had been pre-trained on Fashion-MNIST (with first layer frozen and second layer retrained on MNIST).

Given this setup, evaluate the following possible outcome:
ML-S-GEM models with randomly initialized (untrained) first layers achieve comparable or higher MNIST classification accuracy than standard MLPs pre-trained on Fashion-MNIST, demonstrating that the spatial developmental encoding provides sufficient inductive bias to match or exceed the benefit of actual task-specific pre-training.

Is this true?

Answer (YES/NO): YES